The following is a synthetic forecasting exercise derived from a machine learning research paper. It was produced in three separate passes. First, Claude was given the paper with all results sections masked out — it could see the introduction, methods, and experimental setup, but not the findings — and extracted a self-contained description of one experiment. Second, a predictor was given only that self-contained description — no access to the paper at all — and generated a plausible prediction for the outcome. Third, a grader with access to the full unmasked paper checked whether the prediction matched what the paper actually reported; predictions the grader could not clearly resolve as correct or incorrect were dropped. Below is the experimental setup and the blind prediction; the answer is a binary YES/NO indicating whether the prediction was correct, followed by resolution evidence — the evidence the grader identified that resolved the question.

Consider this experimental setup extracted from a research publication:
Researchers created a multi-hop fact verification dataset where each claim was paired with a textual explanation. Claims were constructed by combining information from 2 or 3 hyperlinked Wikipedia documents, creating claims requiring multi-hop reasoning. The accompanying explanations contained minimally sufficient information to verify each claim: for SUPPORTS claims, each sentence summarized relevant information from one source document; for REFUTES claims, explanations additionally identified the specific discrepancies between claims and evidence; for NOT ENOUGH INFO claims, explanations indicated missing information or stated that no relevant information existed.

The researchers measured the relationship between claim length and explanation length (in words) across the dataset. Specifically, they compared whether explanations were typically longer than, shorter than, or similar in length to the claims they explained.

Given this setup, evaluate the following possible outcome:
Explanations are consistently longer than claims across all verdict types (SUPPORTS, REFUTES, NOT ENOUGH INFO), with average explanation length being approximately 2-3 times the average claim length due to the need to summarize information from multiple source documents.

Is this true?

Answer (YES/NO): NO